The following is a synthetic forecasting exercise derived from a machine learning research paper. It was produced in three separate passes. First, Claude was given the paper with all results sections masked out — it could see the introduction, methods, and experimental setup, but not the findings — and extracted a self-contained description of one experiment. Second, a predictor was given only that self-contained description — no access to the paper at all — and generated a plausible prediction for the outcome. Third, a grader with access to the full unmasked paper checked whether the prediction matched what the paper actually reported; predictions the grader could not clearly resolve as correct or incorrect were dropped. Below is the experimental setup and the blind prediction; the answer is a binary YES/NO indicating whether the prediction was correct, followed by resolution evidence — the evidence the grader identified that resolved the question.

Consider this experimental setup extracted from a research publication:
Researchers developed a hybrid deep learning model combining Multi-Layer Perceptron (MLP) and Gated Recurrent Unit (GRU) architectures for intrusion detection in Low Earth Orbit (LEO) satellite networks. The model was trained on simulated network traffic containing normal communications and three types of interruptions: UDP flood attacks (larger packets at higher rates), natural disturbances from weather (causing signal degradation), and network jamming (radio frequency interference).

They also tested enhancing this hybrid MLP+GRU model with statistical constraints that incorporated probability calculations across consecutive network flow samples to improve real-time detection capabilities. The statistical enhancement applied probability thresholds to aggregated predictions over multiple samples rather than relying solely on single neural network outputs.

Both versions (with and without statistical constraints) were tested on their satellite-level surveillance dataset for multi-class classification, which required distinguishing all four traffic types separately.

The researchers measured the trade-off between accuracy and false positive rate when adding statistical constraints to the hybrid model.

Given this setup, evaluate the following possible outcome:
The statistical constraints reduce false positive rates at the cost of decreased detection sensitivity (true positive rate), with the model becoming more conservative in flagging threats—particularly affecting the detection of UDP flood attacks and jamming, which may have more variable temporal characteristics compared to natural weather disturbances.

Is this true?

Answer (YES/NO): NO